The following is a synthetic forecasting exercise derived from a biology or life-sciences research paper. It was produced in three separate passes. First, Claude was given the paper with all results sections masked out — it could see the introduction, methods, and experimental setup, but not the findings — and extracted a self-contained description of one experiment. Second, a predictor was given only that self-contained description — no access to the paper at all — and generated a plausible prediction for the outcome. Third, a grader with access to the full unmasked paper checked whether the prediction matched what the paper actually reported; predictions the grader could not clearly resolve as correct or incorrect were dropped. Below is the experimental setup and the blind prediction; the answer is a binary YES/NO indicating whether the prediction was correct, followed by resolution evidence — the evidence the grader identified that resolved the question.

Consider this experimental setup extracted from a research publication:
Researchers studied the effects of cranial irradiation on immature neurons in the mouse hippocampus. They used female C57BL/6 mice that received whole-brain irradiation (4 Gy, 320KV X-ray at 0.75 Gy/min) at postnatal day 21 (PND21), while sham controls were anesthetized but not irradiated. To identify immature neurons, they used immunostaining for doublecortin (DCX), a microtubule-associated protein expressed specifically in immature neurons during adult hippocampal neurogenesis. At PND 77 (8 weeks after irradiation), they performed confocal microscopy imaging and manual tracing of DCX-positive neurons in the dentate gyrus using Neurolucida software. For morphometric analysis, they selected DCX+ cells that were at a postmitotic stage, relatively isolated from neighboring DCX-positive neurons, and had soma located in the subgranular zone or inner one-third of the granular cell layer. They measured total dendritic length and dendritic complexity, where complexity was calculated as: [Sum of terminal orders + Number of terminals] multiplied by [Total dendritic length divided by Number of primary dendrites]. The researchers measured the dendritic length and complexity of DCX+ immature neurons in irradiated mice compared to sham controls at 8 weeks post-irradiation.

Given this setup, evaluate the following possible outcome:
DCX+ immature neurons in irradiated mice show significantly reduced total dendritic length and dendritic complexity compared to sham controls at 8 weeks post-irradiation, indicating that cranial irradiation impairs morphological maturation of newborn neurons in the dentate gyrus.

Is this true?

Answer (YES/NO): YES